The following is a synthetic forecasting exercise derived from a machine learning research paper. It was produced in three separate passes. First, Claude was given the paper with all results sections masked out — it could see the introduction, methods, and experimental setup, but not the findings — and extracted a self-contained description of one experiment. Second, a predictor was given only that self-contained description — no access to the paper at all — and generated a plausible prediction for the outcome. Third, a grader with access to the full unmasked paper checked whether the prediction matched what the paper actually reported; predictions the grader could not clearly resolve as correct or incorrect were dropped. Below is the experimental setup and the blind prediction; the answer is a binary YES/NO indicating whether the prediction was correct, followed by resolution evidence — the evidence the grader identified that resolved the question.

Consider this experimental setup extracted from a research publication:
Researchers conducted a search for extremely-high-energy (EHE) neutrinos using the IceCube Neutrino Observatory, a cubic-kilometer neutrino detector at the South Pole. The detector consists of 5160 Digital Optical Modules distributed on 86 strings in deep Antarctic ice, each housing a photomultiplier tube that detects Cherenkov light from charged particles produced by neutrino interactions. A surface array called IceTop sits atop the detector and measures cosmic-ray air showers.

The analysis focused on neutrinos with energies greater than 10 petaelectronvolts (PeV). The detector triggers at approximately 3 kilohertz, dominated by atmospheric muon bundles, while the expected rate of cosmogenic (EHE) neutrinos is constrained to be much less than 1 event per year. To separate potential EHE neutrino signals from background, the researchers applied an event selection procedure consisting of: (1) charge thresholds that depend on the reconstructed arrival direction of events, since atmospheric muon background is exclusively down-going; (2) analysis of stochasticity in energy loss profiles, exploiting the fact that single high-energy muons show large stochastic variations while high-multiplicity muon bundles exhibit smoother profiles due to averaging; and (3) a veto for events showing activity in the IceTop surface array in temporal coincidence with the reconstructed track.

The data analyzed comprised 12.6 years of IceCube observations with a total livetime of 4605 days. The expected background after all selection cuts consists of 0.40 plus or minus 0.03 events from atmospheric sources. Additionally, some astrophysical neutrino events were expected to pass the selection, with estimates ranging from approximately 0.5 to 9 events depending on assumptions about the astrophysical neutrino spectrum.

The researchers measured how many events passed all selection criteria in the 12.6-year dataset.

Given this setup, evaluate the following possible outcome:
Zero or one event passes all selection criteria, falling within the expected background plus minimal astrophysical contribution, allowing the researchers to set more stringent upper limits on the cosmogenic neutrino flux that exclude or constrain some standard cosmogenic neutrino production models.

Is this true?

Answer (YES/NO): NO